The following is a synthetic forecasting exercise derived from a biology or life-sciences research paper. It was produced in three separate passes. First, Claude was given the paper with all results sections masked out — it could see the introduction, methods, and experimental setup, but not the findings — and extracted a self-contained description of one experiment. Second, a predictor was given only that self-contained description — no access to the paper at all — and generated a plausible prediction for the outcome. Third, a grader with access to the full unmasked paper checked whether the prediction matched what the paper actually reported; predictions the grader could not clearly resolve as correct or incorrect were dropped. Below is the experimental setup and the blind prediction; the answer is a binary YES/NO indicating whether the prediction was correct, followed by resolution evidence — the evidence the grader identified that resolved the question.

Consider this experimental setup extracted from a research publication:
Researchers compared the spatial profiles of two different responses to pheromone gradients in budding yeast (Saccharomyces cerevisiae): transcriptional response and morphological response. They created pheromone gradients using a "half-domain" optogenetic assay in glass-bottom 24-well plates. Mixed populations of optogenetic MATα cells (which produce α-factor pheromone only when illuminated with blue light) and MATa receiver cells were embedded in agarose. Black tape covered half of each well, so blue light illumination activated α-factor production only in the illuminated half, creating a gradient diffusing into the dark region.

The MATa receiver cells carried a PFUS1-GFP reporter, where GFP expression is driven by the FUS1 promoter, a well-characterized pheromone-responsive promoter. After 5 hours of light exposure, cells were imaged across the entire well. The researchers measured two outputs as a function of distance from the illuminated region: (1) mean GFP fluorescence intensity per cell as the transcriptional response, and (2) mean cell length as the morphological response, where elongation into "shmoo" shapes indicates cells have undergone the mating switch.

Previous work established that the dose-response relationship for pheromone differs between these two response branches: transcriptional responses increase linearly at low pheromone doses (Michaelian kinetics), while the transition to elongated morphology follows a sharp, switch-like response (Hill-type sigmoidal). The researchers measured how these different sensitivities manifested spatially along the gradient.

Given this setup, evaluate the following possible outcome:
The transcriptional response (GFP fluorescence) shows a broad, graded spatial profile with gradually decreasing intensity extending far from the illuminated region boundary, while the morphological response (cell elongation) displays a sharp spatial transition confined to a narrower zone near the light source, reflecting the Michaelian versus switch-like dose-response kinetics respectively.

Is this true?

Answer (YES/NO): YES